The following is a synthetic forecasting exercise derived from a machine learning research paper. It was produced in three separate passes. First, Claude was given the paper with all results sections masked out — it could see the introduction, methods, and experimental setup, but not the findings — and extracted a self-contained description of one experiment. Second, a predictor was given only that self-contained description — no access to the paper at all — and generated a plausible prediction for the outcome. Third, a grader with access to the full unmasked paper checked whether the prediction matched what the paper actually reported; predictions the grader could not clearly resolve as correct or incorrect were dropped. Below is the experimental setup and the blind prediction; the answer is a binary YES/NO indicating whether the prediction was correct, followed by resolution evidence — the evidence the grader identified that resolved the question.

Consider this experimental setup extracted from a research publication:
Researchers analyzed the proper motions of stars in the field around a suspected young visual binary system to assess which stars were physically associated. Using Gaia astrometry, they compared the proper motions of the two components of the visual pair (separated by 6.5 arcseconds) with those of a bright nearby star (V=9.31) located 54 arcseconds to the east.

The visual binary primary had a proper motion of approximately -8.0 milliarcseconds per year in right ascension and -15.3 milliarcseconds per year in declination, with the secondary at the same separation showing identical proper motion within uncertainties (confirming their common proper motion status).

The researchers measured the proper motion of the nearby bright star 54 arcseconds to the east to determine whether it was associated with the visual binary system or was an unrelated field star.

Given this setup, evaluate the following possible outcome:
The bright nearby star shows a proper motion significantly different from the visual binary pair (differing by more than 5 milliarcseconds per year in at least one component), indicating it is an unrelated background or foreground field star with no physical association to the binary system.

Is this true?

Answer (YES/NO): YES